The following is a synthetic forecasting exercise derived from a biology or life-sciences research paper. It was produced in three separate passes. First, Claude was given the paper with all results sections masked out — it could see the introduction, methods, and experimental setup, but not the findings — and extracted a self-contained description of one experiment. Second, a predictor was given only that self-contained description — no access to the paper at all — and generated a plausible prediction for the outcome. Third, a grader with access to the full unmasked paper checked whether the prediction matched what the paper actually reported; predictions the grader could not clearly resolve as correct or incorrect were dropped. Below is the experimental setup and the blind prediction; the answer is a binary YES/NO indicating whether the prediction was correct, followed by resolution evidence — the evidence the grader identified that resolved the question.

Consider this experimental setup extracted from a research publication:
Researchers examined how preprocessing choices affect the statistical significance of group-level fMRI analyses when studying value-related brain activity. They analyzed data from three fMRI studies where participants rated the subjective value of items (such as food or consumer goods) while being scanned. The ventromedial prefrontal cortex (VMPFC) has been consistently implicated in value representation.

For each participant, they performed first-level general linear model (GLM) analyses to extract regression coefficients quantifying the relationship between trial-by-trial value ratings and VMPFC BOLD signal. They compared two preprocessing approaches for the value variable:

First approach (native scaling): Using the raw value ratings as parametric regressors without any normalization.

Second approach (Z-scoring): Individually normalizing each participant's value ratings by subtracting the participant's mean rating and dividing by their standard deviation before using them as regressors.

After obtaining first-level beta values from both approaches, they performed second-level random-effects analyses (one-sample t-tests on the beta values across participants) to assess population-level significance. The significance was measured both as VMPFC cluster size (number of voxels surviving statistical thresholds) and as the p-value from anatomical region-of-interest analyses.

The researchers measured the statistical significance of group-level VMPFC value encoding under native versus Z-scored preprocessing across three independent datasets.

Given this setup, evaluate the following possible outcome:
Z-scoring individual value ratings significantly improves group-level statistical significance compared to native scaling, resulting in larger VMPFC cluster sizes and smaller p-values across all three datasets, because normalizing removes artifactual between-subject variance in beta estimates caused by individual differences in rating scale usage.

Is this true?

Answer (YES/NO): YES